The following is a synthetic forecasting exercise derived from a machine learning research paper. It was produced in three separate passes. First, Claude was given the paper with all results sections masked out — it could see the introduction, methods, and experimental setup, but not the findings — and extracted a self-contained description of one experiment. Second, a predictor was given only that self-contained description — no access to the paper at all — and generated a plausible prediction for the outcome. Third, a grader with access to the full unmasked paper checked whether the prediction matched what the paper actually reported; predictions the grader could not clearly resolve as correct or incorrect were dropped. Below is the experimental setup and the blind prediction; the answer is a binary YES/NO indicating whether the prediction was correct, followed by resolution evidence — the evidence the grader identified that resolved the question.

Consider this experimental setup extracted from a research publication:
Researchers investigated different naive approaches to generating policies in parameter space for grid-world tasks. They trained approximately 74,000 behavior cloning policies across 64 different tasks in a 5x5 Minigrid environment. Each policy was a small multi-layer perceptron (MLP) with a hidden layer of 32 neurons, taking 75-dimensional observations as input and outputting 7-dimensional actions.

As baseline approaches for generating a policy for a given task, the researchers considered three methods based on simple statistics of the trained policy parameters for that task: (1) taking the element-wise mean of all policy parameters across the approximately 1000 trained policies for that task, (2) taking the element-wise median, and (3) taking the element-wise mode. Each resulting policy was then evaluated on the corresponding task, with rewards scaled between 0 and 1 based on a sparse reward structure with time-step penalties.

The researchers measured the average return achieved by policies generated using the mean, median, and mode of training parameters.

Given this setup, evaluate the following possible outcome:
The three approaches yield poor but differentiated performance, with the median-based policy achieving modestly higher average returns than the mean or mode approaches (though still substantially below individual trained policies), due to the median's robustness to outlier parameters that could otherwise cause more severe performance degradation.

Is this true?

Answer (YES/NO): YES